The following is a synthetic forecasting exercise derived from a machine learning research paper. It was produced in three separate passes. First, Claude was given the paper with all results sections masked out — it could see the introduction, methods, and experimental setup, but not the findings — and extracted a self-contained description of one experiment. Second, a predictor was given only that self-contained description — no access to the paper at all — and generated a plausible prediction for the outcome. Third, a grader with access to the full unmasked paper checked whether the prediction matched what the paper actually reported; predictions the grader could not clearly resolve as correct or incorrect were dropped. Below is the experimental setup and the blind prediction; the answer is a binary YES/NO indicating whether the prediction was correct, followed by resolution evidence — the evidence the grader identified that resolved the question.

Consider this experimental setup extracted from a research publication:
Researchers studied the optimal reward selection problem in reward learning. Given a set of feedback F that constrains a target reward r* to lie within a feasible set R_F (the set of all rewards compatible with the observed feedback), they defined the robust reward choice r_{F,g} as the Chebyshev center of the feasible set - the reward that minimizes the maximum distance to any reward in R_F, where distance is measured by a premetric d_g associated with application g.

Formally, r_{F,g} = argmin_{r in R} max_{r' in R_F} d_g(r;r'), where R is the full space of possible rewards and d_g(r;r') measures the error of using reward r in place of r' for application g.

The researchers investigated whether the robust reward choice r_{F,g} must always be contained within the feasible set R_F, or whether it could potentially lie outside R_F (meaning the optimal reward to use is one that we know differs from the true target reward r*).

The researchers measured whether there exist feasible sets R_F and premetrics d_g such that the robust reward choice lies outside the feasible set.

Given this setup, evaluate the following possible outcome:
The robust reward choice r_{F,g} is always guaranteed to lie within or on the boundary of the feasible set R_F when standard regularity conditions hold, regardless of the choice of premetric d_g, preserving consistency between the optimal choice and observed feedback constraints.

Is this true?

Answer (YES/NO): NO